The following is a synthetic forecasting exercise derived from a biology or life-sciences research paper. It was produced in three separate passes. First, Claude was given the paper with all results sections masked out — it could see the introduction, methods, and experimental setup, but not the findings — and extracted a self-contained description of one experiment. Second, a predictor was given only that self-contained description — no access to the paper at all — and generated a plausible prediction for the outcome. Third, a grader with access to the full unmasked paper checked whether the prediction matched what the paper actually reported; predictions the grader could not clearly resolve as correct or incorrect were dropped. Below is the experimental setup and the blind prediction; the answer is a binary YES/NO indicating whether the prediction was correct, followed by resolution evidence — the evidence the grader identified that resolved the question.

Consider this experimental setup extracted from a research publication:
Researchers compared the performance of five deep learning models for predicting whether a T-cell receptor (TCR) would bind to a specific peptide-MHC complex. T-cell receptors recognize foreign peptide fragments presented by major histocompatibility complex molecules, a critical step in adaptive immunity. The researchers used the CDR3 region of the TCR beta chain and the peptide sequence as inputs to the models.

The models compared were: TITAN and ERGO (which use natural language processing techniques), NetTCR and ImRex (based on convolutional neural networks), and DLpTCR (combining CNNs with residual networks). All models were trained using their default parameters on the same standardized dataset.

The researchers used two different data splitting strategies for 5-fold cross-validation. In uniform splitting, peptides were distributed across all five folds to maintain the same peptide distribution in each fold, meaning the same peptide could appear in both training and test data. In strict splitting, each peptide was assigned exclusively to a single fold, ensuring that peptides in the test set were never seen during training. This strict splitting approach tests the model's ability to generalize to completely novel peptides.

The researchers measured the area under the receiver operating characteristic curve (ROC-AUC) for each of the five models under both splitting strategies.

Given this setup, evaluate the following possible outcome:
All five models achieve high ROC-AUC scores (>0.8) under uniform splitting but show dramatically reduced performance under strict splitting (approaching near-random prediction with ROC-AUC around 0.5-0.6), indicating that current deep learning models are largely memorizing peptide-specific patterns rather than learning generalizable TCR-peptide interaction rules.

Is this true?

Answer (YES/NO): NO